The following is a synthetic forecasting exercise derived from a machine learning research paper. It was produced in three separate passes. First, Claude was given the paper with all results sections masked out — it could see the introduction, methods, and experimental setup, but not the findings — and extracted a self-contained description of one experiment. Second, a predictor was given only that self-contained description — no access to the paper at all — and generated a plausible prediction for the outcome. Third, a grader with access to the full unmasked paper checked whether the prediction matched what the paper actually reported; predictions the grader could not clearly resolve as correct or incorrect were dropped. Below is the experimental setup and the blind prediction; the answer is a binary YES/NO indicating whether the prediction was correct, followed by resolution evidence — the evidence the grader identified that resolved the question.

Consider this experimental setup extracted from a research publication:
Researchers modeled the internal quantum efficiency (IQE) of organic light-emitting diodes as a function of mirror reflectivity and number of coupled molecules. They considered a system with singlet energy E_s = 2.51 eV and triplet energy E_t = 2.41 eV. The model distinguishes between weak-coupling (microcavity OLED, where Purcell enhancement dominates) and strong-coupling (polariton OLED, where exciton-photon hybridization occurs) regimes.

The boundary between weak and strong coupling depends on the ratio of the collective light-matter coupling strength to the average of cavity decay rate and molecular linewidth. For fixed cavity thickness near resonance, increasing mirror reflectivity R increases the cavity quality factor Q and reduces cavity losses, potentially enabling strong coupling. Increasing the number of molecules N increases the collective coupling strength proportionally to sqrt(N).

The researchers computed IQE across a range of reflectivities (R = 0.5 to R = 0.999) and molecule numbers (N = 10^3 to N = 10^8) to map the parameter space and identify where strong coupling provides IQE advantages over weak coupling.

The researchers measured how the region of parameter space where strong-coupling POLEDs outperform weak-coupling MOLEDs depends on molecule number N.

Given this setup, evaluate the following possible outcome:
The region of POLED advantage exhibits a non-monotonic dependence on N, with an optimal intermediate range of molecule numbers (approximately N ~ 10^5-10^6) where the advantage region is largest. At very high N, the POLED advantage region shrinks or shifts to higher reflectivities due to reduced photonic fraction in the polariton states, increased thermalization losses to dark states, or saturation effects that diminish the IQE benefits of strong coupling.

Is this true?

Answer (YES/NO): NO